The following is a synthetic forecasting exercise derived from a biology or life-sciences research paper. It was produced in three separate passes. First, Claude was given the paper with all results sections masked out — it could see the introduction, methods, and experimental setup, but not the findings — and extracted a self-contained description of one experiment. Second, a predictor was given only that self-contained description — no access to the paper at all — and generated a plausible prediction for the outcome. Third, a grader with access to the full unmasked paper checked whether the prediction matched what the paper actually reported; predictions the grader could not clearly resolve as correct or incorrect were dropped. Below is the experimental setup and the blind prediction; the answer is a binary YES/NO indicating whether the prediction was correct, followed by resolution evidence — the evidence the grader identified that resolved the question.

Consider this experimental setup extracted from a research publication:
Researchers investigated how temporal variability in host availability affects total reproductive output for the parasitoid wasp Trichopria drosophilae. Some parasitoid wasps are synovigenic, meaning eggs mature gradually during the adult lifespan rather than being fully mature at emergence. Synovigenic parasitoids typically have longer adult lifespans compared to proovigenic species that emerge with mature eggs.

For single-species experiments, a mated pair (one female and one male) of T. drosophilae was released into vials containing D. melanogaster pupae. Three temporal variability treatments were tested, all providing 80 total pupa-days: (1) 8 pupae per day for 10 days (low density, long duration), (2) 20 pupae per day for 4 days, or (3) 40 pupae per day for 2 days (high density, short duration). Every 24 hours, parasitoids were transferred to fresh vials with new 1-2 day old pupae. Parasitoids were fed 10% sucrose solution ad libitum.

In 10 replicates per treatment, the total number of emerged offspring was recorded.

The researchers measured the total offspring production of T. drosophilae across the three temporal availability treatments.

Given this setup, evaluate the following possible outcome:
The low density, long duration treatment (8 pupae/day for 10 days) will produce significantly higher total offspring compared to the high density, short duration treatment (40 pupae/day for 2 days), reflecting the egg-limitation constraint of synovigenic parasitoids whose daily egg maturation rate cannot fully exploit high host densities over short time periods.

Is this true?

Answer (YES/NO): NO